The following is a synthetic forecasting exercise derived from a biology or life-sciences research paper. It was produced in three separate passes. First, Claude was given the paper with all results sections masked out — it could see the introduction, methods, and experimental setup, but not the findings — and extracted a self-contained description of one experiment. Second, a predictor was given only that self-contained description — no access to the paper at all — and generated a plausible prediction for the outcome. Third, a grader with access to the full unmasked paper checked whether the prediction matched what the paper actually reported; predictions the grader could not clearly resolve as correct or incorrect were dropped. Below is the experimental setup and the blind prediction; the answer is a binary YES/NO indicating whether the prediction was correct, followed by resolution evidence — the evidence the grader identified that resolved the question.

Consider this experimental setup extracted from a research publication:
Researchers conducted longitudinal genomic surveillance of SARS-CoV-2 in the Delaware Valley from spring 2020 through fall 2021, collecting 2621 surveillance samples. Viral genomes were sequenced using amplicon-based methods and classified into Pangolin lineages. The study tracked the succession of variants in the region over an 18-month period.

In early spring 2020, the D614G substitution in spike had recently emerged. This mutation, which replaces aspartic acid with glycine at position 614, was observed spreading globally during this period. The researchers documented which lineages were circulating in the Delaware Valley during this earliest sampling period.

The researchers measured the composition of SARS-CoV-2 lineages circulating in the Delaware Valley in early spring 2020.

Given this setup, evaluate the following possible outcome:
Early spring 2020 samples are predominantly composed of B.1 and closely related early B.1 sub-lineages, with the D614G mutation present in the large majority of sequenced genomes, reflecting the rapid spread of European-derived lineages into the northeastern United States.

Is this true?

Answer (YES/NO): YES